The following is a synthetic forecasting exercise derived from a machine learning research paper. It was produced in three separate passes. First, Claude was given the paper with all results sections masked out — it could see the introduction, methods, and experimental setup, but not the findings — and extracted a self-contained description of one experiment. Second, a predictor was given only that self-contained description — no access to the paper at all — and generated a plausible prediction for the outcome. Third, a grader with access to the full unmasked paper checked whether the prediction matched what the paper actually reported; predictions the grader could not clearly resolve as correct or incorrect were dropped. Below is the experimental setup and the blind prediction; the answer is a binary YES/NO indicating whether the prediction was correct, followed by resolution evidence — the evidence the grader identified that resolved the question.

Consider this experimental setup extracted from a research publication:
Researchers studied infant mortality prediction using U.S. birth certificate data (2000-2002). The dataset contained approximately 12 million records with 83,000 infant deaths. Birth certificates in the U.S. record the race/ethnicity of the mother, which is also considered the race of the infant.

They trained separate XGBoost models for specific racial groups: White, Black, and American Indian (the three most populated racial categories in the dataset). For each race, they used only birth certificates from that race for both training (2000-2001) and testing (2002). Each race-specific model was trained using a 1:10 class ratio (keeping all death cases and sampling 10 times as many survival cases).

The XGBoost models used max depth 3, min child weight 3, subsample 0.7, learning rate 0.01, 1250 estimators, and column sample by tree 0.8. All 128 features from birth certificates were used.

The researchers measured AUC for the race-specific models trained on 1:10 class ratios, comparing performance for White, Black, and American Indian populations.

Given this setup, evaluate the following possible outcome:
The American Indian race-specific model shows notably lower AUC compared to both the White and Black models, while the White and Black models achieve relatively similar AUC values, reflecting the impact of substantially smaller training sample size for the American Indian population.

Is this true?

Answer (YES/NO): YES